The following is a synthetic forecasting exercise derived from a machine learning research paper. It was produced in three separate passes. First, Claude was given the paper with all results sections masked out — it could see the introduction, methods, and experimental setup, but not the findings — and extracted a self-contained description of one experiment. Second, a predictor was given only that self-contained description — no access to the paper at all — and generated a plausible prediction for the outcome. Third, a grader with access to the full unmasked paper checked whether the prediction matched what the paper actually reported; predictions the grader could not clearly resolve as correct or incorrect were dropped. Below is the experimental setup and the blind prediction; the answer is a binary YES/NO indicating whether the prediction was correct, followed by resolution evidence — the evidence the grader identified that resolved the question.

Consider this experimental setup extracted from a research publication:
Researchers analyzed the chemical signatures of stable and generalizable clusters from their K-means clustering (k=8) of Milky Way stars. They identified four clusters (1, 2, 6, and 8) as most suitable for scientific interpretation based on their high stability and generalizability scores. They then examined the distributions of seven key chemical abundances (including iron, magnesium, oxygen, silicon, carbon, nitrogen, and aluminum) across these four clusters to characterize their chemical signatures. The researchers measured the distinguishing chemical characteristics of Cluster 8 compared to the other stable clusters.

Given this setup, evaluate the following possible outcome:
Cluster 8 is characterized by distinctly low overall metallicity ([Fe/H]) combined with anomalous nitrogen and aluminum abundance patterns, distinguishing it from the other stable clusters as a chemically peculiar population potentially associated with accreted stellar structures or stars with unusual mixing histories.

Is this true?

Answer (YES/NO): YES